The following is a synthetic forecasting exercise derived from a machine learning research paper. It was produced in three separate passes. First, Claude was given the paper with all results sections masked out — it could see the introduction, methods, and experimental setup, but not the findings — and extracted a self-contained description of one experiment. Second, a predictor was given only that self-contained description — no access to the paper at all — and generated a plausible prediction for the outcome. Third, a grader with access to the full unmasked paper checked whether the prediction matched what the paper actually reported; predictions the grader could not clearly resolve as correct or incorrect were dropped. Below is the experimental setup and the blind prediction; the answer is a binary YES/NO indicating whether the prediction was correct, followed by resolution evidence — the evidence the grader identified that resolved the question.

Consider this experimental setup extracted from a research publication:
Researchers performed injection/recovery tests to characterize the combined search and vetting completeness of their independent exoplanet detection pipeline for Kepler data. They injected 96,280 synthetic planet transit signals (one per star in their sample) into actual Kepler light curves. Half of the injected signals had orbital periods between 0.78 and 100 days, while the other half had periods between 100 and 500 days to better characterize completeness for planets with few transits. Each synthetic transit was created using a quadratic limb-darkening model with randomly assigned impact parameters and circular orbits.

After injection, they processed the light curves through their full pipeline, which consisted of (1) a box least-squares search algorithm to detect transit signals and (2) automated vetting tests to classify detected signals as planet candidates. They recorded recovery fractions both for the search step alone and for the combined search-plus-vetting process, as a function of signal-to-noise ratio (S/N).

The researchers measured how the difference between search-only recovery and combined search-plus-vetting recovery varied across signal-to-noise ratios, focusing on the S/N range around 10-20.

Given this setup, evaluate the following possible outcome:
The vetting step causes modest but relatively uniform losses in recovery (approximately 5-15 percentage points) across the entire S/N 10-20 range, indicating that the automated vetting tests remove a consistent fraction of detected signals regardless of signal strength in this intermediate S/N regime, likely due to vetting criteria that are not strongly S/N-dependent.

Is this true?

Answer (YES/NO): NO